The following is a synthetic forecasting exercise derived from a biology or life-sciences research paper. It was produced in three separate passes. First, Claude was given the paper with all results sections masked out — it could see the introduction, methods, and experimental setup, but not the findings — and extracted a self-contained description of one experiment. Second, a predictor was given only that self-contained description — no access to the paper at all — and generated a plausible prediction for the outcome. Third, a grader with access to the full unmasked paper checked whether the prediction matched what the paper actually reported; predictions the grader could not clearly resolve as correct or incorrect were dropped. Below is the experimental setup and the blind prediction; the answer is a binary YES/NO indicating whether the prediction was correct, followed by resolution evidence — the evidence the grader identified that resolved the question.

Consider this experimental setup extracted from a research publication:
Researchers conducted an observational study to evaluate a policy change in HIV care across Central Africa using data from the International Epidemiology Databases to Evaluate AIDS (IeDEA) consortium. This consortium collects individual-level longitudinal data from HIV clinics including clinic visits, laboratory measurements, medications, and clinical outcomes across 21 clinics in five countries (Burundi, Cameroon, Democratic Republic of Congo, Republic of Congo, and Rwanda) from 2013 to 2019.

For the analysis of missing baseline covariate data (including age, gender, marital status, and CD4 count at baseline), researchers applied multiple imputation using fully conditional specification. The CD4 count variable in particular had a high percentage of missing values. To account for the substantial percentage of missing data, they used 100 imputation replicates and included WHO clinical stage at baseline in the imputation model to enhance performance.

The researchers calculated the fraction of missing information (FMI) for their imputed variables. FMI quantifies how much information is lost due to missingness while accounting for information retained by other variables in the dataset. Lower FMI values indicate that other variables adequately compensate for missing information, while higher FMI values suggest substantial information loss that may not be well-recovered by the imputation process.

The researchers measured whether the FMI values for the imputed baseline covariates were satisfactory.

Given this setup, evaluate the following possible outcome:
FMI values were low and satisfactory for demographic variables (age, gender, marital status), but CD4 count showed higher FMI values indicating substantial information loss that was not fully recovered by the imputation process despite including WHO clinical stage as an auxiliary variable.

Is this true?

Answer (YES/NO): NO